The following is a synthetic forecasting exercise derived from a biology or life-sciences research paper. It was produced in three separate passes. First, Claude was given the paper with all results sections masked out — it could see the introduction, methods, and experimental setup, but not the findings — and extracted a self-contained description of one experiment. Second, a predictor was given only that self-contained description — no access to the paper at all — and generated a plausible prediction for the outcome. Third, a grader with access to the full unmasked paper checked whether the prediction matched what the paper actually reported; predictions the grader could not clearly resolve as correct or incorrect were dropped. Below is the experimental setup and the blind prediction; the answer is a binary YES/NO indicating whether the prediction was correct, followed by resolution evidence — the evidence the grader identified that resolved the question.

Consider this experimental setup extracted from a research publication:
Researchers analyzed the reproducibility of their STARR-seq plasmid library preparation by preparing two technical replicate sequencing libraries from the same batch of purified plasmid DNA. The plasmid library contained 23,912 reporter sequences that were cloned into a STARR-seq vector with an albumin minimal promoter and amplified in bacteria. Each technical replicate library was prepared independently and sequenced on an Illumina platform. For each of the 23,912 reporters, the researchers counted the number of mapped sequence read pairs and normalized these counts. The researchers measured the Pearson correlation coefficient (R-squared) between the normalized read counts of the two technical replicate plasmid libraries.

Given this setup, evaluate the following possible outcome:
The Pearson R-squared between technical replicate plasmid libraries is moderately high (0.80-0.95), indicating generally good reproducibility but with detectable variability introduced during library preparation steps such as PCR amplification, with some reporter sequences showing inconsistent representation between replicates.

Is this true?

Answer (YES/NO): NO